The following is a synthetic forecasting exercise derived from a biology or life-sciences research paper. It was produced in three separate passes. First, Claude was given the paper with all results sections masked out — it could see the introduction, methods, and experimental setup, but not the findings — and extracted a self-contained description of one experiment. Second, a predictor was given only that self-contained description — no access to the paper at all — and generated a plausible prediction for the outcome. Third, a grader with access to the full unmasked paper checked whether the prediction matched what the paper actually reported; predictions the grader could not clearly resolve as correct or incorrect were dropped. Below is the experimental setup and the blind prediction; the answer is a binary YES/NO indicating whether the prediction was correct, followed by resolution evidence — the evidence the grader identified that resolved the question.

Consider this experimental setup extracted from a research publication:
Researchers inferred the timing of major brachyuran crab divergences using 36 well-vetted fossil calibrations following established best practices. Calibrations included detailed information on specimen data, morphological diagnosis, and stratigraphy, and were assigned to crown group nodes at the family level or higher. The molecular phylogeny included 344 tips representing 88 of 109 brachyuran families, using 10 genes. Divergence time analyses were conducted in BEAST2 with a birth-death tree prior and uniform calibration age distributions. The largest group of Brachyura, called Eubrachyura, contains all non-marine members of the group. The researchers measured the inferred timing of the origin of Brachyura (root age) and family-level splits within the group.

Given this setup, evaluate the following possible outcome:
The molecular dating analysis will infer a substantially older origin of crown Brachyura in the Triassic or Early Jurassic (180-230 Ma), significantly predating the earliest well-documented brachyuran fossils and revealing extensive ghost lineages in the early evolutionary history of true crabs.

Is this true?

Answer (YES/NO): YES